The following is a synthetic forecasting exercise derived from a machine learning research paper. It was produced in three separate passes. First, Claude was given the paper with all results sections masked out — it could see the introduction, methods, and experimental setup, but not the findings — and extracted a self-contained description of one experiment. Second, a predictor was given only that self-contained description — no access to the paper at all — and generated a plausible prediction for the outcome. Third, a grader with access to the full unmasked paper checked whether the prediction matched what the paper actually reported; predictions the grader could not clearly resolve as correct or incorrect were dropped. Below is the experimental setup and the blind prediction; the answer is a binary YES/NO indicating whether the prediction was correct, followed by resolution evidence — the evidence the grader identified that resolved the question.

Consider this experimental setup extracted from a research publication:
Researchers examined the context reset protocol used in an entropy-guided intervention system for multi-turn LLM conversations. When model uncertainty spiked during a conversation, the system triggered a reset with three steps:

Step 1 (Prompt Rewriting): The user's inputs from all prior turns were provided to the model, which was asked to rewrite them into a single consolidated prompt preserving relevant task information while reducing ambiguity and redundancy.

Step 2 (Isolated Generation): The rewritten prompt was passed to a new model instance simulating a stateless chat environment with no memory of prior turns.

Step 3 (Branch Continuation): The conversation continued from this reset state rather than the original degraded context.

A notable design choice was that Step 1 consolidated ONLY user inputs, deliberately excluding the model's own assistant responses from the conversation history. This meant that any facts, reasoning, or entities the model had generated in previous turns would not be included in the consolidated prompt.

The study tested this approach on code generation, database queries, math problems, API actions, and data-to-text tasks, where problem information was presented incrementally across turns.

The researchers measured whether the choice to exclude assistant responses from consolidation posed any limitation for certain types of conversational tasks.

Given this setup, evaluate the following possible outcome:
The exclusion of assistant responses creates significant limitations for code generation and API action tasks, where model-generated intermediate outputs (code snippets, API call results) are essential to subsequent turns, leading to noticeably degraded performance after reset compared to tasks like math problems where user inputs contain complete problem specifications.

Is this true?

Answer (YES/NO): NO